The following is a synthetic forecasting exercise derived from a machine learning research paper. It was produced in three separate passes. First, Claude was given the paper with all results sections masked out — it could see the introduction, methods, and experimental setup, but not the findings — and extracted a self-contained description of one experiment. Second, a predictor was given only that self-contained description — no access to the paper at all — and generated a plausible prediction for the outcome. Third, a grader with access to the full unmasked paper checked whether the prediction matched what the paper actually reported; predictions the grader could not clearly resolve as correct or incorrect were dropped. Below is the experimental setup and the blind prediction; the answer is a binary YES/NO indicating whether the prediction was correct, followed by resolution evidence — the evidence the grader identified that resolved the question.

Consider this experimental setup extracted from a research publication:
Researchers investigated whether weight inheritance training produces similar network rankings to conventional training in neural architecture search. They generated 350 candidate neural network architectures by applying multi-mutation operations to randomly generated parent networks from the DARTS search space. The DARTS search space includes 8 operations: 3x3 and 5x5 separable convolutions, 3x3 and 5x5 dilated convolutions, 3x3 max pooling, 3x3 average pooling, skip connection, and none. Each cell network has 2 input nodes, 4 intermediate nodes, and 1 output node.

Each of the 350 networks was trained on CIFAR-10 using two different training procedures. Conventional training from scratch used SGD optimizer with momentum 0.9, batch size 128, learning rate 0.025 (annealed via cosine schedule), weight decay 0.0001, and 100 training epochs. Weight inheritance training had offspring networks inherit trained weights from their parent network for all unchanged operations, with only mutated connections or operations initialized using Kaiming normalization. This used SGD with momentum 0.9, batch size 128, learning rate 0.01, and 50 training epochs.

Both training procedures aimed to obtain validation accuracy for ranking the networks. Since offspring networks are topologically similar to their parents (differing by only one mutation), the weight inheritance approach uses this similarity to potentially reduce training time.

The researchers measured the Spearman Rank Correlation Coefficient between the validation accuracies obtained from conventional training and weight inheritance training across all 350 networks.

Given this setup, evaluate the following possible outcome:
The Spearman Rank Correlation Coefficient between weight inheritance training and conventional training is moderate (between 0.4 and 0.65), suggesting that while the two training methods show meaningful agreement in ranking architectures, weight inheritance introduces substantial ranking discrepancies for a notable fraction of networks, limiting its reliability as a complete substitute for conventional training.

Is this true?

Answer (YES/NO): NO